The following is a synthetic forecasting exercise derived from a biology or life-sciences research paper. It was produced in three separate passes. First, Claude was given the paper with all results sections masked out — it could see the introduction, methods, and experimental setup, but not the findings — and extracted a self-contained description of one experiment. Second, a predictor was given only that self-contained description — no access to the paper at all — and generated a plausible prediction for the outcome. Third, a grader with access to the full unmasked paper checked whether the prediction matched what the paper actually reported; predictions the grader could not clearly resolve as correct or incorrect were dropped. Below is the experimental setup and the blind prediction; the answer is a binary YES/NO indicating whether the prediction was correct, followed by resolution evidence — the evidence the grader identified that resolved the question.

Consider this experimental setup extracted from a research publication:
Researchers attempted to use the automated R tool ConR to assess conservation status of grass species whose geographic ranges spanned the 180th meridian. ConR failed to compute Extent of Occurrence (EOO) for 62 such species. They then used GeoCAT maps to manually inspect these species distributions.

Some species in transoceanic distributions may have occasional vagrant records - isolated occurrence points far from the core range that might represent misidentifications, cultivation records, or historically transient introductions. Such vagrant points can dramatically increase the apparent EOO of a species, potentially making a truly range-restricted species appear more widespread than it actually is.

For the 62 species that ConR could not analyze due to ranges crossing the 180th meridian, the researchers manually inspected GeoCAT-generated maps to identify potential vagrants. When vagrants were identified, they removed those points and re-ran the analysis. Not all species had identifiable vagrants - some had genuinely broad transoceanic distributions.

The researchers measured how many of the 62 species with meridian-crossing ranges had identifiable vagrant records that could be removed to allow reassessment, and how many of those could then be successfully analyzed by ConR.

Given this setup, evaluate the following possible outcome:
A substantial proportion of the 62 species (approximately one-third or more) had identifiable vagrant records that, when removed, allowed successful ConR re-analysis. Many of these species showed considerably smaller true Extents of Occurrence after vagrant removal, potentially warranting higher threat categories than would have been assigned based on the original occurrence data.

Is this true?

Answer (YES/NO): NO